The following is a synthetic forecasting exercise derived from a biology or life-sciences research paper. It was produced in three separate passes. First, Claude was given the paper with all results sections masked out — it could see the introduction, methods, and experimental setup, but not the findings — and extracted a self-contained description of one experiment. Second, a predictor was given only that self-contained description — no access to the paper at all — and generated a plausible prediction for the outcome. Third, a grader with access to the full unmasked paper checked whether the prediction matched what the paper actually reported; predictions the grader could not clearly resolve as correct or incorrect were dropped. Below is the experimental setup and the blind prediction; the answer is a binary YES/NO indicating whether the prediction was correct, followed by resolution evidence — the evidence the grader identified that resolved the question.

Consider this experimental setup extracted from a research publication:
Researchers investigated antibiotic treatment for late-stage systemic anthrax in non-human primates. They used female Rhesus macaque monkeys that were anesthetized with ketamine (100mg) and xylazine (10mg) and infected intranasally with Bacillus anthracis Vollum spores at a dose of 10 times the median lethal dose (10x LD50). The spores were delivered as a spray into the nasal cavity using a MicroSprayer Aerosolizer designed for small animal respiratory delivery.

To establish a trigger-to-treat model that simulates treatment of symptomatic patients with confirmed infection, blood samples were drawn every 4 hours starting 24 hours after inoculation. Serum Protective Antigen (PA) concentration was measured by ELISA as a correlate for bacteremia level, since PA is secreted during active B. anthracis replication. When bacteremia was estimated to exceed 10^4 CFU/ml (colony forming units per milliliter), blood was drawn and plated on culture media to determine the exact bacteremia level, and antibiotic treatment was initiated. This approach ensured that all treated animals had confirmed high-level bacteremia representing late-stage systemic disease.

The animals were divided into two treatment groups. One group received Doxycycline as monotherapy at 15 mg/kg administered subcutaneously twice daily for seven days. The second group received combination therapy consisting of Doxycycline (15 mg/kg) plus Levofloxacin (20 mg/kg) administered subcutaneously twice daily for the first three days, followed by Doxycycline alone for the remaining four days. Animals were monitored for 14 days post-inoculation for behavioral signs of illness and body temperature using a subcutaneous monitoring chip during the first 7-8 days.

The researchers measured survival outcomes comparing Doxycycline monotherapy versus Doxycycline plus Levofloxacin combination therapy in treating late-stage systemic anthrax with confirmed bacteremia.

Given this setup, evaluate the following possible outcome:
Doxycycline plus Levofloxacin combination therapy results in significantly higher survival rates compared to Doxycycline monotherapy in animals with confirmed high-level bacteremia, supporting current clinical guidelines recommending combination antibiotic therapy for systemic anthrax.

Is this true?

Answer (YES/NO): NO